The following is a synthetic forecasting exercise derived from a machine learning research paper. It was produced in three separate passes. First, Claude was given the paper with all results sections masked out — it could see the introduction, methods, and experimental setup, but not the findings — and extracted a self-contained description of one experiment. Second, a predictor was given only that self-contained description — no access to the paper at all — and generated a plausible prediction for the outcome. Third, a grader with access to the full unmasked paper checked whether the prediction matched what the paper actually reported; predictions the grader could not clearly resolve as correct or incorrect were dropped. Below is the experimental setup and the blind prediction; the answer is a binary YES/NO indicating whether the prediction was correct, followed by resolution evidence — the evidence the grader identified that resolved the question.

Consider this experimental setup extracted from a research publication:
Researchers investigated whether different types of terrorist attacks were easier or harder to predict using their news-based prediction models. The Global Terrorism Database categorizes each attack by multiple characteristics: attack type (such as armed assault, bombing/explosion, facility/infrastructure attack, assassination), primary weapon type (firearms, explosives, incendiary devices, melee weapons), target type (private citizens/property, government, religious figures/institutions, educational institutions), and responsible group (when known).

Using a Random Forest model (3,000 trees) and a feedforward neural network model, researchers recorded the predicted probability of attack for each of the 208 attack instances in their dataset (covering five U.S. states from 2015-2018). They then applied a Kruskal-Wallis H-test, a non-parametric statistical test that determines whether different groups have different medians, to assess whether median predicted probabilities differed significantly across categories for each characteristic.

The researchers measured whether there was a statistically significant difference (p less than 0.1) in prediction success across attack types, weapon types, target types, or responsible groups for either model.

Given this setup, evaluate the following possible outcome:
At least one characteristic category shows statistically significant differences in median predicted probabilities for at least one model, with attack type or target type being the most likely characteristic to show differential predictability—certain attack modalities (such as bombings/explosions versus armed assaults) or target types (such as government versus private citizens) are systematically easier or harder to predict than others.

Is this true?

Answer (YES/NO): NO